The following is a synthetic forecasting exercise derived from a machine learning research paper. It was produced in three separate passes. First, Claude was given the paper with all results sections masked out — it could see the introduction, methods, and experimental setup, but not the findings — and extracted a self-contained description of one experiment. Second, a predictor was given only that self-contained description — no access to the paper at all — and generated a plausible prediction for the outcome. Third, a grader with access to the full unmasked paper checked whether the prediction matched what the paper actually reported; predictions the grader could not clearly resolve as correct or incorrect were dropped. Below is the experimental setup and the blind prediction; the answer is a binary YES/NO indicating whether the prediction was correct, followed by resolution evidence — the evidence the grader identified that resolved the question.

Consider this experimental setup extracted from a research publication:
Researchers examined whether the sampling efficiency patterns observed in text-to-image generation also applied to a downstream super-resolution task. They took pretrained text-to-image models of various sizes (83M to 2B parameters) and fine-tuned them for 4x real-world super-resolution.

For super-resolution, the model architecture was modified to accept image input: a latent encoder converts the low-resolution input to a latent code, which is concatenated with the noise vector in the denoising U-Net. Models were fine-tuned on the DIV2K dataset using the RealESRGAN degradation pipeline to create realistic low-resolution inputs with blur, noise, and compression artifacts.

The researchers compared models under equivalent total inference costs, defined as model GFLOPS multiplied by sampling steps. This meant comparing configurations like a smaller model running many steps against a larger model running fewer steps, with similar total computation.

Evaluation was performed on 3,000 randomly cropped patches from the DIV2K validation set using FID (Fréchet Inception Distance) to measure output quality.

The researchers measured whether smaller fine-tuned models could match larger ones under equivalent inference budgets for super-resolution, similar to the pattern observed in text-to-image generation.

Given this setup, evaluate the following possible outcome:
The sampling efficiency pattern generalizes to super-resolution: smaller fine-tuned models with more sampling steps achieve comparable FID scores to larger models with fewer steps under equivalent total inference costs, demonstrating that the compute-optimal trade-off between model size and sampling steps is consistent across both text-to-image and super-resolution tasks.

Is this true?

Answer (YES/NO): NO